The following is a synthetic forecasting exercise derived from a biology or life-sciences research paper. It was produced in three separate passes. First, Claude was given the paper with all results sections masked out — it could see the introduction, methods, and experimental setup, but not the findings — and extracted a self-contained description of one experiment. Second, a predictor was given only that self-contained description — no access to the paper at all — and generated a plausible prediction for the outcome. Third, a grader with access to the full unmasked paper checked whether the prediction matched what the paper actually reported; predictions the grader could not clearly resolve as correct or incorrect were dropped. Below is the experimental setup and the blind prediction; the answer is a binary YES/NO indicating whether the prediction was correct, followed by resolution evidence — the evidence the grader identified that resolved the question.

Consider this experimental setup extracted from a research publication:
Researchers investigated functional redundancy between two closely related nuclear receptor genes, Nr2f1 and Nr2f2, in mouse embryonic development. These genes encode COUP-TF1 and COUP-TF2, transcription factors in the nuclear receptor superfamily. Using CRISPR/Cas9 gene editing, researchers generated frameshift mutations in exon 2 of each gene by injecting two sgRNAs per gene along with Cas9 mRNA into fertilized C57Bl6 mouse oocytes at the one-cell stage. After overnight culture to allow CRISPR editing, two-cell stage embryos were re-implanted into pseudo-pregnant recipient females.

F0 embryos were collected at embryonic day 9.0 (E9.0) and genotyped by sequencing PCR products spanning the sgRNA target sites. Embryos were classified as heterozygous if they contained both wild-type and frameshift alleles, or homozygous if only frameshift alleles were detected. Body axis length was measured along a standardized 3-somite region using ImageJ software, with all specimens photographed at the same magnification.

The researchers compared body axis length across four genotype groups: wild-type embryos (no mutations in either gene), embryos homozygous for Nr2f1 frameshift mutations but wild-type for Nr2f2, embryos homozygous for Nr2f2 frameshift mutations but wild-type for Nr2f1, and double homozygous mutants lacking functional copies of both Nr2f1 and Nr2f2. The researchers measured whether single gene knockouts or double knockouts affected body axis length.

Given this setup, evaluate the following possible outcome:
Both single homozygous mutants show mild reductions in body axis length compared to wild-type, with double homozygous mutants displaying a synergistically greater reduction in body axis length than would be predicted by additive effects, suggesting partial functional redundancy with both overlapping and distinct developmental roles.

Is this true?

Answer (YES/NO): NO